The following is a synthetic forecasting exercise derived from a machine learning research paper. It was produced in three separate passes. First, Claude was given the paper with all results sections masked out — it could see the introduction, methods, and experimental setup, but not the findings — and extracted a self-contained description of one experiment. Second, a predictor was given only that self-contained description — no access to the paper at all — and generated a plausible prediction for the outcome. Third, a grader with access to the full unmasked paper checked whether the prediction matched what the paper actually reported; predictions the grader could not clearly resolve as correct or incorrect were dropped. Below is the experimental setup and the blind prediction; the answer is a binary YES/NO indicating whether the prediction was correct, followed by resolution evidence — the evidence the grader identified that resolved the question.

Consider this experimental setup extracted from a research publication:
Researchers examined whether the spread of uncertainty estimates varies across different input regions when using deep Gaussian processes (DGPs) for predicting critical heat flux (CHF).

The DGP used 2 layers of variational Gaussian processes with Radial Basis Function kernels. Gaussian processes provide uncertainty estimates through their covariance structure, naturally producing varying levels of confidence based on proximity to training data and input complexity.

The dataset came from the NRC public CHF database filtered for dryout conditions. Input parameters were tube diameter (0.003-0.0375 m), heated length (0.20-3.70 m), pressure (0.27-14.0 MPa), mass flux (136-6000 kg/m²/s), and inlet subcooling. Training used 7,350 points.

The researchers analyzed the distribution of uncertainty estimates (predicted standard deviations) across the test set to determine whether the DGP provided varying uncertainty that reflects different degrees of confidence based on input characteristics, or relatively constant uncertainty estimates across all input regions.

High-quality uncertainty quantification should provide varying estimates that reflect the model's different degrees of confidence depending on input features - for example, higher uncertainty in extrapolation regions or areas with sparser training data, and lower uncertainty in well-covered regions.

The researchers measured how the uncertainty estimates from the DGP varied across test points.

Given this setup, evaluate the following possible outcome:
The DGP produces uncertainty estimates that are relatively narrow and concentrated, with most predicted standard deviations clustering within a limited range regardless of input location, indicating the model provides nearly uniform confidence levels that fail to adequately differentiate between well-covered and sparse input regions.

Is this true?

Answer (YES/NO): NO